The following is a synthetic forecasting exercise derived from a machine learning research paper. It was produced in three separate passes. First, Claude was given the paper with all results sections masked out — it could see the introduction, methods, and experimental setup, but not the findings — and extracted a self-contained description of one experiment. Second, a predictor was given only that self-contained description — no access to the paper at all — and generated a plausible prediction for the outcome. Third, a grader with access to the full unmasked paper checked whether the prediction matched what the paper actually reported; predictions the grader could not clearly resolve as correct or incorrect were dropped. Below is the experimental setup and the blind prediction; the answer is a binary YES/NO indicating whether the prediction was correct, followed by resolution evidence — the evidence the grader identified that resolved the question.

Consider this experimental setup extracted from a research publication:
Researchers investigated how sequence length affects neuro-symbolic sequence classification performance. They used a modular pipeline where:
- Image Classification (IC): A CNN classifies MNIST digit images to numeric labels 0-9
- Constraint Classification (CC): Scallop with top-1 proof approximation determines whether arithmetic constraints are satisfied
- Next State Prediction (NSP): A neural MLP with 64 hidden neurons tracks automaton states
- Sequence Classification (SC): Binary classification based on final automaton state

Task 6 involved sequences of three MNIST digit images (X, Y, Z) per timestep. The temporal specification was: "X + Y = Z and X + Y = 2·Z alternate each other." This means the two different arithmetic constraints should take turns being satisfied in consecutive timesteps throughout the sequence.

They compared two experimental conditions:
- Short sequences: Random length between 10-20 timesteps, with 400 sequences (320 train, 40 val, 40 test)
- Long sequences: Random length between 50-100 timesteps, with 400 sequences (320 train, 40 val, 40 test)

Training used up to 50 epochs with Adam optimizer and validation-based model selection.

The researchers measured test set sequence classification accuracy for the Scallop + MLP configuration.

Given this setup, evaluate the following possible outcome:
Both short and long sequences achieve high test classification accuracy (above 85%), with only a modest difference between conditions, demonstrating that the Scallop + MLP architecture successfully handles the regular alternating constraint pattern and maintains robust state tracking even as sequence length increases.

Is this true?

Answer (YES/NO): NO